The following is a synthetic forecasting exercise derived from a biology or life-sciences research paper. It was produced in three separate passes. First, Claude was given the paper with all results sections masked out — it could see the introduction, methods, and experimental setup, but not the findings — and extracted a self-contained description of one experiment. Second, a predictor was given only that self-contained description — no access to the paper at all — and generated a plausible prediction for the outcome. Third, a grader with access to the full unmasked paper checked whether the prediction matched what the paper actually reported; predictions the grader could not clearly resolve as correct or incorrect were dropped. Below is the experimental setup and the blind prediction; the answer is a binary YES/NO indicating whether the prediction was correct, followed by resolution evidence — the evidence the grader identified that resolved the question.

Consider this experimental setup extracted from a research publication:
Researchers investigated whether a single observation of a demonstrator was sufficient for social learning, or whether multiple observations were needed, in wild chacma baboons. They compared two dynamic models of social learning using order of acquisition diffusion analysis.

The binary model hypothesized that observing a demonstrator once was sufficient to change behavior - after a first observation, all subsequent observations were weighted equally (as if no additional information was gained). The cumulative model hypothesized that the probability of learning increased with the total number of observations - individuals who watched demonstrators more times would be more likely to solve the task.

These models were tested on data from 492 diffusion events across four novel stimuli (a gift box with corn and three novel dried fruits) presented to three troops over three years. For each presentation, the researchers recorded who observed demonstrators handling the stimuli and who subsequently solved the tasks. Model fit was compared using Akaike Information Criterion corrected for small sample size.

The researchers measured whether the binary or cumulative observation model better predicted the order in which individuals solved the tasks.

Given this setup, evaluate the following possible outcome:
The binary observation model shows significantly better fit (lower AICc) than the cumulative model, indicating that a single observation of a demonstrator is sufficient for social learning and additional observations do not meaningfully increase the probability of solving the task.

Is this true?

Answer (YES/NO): NO